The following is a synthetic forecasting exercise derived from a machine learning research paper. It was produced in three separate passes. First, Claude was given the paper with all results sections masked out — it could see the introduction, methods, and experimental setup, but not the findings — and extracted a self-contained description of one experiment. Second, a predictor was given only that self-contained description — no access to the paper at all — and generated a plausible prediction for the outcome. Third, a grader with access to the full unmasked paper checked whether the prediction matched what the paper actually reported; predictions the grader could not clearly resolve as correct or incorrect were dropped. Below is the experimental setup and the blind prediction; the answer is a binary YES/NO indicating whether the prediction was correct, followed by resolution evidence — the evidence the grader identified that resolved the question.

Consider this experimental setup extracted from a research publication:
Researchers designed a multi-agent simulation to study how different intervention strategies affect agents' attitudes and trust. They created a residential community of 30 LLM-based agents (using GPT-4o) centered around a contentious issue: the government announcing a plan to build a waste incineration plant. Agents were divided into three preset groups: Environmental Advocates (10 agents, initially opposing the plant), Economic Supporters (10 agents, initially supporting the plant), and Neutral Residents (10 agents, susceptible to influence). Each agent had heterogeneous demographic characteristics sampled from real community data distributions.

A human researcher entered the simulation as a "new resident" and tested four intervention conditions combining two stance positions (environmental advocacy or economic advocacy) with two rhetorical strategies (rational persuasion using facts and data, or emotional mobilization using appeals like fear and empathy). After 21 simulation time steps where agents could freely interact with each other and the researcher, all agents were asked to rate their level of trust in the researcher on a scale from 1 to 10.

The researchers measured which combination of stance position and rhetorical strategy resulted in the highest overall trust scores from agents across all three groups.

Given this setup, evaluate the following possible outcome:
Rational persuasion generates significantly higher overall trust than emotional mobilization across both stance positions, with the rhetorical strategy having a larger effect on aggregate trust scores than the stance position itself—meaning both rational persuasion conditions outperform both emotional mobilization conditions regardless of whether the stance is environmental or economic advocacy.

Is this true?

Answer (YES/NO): NO